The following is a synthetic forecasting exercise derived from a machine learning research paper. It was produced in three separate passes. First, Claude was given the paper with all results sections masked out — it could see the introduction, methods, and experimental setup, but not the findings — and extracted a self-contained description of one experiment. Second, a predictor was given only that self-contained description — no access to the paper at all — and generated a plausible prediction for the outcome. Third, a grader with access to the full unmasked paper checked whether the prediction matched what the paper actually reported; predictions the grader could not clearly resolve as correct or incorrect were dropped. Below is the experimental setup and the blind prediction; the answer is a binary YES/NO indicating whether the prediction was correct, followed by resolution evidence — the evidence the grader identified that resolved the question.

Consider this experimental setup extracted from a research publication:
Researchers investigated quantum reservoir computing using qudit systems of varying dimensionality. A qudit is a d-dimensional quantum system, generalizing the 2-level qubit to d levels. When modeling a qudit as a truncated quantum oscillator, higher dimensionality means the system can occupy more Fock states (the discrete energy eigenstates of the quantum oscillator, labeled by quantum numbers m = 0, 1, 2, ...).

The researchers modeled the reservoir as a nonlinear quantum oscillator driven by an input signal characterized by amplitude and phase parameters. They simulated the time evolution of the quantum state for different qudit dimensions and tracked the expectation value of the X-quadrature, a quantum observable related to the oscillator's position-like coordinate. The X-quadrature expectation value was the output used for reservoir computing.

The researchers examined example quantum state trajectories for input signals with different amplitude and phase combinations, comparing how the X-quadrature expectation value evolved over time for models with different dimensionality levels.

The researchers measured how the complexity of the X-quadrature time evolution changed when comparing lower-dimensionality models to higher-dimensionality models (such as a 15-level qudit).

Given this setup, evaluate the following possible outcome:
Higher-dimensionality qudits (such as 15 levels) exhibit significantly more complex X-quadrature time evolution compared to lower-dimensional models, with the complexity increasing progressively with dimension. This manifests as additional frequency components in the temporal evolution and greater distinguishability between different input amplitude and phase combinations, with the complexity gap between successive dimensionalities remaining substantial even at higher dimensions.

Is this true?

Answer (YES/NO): NO